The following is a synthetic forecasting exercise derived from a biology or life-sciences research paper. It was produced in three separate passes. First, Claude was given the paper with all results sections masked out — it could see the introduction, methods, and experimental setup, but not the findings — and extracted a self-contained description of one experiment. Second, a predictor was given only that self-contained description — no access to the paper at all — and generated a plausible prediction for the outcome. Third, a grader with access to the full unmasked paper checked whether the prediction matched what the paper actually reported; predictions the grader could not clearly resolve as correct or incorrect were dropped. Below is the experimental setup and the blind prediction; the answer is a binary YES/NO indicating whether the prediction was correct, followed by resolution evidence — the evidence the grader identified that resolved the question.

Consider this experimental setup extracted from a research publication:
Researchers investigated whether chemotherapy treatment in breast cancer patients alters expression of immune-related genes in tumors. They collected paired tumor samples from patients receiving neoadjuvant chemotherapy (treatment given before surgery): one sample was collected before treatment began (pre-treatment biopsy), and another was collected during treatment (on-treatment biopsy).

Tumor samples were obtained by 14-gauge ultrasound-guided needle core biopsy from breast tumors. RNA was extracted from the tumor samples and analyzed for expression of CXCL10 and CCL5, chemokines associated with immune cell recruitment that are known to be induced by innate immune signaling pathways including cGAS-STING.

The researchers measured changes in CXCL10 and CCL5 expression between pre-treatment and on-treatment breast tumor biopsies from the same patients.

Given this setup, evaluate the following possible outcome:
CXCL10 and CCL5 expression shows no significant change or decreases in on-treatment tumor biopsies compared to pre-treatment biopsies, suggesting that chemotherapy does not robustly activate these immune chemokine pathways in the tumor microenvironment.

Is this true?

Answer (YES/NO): NO